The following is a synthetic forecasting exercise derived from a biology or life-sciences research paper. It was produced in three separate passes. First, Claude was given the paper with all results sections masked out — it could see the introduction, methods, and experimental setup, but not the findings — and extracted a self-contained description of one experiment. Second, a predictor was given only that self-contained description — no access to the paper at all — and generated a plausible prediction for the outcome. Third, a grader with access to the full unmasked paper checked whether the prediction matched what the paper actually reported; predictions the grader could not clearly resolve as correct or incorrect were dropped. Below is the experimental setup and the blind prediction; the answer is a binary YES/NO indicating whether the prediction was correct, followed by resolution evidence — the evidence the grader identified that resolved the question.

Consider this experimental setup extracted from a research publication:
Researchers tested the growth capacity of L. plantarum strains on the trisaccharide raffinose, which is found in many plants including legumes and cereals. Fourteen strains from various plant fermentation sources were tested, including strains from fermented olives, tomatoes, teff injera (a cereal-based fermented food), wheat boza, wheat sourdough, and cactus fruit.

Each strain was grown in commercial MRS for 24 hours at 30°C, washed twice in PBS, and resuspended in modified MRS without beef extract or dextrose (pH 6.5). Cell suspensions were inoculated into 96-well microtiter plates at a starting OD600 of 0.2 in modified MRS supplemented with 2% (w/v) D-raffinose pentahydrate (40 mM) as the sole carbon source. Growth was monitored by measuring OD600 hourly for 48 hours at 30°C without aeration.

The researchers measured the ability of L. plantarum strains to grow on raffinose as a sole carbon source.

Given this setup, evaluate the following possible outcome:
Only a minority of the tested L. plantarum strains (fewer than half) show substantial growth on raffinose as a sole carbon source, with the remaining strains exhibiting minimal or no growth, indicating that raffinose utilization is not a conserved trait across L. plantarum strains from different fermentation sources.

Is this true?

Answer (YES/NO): NO